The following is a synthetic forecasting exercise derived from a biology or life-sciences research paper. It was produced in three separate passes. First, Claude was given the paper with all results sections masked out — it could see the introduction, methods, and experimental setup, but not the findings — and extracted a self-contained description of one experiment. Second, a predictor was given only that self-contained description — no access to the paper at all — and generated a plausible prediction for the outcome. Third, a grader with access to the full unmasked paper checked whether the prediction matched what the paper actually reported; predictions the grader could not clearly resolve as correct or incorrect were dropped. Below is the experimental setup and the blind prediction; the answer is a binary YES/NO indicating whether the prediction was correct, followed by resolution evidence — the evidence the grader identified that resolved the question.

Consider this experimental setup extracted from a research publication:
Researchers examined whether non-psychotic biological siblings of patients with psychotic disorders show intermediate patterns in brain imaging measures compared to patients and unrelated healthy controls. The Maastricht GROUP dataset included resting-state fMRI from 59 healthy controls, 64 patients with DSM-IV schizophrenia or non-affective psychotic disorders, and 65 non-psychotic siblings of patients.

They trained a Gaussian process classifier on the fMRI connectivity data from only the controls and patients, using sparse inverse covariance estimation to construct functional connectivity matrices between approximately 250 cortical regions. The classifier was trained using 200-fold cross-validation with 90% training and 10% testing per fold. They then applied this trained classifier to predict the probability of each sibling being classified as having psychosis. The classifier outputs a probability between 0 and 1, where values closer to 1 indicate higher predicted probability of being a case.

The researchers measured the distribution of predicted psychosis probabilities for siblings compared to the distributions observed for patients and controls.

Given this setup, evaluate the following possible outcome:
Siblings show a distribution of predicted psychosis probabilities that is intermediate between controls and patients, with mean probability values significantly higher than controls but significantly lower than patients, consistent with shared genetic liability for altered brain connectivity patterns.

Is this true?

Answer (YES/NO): YES